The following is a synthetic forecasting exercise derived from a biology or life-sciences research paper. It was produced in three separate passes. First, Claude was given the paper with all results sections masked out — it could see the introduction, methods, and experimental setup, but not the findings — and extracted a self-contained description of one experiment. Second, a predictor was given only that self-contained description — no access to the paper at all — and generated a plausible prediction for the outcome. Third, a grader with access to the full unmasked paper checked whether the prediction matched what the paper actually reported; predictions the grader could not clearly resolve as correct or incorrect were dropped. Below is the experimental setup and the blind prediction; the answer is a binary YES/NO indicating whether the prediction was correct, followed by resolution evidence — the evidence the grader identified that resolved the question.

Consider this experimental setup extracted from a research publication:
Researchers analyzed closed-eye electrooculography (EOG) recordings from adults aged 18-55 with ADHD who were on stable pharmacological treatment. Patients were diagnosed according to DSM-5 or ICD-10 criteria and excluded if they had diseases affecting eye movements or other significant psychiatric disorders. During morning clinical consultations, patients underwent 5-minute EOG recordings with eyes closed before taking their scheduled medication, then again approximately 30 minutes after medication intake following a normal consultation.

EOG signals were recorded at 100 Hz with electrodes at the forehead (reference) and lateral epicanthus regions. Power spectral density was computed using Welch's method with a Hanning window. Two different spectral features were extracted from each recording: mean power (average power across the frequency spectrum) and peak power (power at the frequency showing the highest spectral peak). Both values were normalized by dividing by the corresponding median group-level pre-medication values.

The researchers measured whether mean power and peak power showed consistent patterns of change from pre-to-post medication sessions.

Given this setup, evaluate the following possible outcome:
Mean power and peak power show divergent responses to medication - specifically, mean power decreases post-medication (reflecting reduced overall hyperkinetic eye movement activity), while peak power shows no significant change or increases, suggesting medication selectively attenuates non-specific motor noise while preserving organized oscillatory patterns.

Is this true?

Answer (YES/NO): NO